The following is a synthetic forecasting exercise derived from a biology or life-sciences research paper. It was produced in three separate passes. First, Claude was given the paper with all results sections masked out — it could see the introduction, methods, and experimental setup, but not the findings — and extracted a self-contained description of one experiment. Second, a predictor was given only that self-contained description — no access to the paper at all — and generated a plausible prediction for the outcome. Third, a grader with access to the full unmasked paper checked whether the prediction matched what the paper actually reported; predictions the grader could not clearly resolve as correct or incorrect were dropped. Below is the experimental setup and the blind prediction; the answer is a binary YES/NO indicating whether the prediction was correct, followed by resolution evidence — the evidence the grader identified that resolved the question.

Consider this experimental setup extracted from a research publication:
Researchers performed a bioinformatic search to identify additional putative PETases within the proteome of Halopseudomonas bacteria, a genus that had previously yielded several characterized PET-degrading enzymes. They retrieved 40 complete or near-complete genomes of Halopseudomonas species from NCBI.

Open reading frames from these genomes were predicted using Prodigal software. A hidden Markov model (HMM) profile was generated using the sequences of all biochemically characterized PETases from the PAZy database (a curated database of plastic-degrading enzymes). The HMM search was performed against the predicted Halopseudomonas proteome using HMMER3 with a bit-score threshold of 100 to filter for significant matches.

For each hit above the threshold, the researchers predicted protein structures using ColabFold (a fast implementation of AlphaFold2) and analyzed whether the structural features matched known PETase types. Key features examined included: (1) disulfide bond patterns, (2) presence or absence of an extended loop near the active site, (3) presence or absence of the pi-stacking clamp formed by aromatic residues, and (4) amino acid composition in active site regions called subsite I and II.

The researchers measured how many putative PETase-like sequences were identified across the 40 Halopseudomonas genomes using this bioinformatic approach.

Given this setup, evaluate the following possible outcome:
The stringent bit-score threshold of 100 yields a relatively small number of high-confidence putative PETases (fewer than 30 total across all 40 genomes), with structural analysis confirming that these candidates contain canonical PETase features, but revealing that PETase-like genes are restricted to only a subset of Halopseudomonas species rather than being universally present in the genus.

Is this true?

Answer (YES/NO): NO